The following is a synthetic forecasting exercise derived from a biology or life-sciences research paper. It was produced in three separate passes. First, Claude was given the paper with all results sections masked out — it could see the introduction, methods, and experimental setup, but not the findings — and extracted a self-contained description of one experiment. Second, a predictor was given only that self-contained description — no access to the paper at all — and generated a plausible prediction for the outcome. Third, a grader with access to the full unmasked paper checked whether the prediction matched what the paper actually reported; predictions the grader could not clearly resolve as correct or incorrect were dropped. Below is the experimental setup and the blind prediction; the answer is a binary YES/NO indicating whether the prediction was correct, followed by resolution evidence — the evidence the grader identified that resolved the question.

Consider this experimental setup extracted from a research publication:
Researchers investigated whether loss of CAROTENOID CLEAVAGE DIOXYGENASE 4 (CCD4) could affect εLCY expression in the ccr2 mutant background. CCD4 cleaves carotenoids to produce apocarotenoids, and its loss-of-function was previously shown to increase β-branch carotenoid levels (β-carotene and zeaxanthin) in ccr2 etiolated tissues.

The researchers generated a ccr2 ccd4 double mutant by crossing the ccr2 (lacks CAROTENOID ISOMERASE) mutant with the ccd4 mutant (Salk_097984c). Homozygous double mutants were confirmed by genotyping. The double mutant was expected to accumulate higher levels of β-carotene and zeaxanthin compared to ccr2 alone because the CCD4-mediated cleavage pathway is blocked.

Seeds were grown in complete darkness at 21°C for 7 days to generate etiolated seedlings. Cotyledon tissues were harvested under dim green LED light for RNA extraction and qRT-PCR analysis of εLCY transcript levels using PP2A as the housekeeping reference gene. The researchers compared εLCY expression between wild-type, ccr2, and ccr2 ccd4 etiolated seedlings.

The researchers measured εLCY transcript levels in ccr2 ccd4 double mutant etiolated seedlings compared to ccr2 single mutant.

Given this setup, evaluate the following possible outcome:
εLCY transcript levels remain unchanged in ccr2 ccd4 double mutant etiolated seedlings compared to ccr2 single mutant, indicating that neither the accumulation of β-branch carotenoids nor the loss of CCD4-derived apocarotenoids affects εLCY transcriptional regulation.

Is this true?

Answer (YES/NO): NO